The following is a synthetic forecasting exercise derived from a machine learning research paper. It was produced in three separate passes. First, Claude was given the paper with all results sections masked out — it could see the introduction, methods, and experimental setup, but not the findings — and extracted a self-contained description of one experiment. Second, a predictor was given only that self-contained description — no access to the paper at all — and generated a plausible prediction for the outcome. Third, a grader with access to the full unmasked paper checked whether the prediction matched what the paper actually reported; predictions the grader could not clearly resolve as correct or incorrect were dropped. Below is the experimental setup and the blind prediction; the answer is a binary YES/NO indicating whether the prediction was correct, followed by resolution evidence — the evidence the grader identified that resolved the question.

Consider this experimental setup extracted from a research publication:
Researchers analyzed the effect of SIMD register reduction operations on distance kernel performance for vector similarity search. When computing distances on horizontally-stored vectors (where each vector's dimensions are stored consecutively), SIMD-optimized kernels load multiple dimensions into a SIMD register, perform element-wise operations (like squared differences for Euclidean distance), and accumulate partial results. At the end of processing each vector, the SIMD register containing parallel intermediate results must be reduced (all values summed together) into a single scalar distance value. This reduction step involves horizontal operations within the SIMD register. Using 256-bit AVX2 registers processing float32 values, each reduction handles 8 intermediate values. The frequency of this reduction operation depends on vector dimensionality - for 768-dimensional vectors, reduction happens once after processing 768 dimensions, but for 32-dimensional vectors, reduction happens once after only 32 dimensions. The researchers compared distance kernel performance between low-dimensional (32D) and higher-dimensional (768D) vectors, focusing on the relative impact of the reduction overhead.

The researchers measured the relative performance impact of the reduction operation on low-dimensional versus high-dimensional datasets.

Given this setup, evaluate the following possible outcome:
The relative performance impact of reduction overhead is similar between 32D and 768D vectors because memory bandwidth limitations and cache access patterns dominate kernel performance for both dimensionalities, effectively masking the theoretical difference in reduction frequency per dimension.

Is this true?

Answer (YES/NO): NO